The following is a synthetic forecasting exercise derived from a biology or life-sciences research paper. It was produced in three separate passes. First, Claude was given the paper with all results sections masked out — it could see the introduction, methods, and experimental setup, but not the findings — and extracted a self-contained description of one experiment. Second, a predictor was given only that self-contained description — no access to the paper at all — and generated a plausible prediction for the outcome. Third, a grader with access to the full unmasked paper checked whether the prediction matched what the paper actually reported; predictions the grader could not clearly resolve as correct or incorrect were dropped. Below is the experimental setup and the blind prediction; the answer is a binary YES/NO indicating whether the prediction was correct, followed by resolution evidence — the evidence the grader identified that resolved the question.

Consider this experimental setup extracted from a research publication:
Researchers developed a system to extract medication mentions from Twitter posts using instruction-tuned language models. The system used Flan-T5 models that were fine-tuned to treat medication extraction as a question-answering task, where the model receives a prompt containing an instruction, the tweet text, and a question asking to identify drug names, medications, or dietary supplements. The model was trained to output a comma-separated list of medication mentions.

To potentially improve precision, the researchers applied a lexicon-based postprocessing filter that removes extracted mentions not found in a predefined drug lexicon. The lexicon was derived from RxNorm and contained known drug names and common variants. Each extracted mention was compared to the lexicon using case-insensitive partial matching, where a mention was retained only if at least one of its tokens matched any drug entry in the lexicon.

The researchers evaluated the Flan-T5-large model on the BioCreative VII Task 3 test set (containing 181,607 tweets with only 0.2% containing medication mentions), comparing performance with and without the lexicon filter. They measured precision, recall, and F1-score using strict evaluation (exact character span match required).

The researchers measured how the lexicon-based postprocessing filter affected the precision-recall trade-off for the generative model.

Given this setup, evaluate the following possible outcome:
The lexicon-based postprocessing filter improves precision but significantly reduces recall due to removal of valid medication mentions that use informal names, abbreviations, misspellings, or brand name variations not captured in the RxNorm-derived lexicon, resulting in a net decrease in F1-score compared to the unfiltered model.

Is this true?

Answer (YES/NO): NO